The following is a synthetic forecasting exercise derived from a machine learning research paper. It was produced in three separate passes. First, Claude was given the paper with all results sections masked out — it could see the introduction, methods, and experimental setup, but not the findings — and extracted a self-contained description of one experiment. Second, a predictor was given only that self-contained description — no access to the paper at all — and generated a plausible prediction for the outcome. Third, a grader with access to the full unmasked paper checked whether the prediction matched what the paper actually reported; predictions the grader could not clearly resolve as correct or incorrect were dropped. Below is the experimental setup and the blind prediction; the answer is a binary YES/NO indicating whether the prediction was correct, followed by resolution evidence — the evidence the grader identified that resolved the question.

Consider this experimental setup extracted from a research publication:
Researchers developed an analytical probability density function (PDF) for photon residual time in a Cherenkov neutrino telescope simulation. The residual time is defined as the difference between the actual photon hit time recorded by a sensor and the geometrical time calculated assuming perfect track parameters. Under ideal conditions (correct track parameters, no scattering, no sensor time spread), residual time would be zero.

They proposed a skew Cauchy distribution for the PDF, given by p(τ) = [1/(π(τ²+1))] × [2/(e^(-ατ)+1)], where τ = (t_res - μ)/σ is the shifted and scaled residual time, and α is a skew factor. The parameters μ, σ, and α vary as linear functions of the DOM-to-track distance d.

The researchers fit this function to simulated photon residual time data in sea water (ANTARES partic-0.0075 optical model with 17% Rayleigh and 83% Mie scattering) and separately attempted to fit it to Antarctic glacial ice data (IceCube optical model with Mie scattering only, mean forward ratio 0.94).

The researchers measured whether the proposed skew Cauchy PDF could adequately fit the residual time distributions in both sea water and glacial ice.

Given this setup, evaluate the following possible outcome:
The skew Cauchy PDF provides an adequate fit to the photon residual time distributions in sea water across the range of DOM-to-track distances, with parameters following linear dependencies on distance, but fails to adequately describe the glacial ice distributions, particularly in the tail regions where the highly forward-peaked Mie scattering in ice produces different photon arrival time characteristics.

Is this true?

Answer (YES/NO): NO